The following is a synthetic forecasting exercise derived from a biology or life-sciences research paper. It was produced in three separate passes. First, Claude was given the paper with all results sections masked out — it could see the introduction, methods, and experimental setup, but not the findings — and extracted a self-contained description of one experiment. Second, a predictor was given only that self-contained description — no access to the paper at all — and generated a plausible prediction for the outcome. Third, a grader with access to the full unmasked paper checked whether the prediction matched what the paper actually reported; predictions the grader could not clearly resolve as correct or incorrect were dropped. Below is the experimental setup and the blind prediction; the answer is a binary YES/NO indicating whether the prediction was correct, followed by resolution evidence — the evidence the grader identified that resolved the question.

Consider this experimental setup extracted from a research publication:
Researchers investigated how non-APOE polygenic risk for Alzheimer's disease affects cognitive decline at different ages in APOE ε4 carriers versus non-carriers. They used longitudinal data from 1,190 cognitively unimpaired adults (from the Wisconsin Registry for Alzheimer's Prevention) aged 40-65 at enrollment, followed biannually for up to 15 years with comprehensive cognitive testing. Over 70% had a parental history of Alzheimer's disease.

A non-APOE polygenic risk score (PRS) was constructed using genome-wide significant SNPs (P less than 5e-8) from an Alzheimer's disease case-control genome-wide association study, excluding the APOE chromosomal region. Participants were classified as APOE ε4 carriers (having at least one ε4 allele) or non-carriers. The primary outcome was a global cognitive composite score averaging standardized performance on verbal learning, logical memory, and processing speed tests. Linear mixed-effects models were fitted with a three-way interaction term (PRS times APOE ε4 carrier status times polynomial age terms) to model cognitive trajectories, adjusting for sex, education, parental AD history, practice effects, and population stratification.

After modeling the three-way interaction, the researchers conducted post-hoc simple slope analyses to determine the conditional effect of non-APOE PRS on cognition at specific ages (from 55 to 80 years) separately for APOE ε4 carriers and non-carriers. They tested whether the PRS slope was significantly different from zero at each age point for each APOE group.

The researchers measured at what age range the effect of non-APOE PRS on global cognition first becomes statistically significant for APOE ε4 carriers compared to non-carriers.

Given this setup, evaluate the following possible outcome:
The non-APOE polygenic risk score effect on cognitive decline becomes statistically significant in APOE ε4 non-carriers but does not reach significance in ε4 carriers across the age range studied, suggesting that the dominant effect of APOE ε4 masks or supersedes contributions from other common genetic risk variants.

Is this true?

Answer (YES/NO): NO